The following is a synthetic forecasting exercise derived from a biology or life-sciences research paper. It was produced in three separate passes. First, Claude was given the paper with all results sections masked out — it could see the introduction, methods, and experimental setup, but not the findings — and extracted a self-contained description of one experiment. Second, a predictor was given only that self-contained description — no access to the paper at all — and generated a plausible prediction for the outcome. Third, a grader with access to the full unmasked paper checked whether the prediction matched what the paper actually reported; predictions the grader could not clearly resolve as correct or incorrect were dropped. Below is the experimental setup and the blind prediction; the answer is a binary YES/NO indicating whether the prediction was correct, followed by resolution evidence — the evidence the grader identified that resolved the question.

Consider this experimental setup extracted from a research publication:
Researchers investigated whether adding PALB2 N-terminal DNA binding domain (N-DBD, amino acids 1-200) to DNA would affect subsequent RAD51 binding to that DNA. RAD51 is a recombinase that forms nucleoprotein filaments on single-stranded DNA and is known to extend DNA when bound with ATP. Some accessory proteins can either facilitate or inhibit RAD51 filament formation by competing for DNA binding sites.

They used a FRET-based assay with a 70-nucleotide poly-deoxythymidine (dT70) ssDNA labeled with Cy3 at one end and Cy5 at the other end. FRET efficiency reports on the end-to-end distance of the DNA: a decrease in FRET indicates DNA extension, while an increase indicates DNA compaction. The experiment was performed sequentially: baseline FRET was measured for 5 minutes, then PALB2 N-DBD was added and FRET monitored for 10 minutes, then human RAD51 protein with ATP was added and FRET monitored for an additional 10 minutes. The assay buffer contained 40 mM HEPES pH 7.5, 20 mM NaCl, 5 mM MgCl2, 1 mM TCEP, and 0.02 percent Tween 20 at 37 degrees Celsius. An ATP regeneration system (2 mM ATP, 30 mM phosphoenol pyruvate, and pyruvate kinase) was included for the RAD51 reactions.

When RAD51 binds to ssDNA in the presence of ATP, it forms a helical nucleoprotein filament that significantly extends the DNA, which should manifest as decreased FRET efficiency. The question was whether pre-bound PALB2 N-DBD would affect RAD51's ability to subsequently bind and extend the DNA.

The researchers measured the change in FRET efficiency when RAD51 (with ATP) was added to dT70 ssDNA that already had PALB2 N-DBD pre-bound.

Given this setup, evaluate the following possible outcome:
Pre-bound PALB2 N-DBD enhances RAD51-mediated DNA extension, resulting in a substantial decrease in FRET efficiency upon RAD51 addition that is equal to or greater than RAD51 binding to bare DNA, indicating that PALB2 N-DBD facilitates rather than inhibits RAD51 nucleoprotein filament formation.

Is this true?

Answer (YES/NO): NO